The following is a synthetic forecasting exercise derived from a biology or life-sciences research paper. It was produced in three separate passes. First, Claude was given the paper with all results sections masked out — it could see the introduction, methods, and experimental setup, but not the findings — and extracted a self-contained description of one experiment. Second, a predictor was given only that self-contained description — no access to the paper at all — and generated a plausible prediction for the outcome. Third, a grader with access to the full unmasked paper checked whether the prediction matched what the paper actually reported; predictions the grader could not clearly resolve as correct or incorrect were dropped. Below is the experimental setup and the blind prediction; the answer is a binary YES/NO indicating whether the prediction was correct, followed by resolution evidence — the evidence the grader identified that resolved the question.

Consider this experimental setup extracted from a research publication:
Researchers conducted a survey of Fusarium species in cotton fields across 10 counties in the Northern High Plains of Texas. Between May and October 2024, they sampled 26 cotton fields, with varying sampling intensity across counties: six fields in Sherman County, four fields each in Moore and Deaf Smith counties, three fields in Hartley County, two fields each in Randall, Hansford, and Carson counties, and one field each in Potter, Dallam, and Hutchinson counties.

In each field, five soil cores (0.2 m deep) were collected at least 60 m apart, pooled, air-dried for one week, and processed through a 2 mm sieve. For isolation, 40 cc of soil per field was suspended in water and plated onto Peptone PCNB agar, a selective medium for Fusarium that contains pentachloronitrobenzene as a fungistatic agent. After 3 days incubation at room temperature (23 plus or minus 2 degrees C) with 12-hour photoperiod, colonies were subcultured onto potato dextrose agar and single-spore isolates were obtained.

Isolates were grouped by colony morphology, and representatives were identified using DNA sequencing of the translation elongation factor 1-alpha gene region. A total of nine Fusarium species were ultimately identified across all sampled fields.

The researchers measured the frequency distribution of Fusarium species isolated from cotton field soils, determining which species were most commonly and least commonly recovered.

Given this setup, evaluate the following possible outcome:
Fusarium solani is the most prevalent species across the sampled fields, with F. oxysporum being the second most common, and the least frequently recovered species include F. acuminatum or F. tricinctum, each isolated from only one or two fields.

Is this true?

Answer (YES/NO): NO